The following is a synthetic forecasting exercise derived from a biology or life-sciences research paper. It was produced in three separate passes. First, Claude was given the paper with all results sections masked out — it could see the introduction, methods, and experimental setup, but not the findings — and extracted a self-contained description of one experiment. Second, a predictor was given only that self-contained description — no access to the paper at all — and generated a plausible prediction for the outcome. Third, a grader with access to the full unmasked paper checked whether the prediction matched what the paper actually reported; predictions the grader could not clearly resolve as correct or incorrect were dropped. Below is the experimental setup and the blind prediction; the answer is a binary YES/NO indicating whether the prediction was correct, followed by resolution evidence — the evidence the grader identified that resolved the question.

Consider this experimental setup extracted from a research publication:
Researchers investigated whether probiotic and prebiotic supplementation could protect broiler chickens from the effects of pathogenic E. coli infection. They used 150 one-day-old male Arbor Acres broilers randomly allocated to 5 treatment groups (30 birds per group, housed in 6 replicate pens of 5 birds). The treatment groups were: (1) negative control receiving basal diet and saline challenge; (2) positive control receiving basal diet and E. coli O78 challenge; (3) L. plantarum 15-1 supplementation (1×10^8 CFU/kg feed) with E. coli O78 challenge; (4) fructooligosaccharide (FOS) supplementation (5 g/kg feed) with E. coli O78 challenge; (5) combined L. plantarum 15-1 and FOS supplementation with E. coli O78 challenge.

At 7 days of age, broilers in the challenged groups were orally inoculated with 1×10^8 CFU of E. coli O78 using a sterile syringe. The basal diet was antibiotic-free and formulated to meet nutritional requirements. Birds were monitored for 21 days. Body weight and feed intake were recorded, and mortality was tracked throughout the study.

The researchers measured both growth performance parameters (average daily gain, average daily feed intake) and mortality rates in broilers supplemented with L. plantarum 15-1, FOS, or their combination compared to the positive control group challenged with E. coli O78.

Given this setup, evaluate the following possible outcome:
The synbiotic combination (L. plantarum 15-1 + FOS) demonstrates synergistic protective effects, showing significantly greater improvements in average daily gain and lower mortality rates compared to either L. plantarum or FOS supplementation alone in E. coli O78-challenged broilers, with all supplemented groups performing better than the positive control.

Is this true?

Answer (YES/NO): NO